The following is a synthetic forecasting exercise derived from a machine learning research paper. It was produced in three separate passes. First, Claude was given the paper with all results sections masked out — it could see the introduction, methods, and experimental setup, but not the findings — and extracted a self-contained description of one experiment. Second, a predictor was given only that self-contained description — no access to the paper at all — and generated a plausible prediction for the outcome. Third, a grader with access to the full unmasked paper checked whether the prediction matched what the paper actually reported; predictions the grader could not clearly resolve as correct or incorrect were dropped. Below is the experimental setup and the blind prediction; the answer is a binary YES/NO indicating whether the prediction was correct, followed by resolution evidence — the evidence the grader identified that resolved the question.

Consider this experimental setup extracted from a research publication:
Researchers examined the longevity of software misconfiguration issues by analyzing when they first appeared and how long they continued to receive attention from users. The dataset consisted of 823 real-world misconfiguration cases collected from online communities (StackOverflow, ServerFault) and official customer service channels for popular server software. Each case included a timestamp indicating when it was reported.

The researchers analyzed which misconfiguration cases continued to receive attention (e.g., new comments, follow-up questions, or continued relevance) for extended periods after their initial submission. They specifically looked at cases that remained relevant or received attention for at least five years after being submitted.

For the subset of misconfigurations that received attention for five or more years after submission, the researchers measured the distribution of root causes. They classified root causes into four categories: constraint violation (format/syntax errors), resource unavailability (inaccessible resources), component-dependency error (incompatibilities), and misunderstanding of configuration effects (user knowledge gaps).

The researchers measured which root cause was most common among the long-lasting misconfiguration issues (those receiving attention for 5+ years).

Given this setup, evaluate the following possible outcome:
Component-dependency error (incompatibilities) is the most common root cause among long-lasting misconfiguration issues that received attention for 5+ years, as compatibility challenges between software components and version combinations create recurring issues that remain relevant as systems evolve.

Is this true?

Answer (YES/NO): NO